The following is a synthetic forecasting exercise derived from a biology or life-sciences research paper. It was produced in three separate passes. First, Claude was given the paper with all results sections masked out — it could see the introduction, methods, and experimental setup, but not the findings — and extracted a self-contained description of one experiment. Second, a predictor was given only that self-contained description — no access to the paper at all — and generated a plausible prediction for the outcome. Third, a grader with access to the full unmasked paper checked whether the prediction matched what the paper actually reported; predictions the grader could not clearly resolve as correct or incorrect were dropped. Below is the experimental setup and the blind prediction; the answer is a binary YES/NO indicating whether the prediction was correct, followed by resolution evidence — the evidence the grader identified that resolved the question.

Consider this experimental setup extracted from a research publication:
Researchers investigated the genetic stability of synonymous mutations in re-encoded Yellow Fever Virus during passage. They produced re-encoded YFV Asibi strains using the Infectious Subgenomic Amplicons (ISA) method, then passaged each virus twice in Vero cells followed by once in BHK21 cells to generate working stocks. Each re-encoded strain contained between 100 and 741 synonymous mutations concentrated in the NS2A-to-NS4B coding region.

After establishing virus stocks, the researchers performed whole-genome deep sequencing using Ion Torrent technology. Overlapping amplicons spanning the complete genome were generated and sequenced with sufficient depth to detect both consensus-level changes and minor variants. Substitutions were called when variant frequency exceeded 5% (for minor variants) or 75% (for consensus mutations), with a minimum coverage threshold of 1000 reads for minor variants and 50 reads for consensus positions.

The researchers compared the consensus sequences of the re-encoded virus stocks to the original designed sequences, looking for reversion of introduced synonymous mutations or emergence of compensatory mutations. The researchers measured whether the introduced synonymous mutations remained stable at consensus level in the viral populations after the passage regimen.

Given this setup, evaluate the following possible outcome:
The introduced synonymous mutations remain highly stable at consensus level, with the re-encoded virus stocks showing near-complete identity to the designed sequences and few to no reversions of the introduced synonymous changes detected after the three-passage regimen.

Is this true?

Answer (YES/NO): YES